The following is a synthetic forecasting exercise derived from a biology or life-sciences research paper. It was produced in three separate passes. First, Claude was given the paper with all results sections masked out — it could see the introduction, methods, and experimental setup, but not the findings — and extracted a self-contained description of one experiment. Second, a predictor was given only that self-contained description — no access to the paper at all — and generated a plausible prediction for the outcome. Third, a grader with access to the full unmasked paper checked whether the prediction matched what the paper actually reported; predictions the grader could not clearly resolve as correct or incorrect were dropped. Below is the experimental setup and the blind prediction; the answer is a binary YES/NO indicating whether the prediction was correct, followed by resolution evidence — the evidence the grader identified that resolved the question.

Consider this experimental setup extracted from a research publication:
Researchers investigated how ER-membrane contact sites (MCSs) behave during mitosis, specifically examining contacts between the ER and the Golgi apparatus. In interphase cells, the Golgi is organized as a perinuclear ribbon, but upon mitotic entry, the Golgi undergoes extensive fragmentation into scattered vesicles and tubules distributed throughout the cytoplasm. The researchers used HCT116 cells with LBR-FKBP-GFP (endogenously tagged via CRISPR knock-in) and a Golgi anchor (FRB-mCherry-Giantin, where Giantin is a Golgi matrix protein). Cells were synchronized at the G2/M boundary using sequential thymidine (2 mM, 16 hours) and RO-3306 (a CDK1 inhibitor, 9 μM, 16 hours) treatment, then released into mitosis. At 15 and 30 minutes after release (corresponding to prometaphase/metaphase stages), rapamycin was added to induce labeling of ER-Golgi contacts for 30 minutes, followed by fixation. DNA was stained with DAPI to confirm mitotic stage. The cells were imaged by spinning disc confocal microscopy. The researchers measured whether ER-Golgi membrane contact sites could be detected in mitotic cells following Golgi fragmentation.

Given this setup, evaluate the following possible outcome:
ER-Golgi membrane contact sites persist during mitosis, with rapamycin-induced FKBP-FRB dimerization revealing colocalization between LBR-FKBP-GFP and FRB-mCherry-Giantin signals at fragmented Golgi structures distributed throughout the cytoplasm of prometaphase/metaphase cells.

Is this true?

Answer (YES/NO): YES